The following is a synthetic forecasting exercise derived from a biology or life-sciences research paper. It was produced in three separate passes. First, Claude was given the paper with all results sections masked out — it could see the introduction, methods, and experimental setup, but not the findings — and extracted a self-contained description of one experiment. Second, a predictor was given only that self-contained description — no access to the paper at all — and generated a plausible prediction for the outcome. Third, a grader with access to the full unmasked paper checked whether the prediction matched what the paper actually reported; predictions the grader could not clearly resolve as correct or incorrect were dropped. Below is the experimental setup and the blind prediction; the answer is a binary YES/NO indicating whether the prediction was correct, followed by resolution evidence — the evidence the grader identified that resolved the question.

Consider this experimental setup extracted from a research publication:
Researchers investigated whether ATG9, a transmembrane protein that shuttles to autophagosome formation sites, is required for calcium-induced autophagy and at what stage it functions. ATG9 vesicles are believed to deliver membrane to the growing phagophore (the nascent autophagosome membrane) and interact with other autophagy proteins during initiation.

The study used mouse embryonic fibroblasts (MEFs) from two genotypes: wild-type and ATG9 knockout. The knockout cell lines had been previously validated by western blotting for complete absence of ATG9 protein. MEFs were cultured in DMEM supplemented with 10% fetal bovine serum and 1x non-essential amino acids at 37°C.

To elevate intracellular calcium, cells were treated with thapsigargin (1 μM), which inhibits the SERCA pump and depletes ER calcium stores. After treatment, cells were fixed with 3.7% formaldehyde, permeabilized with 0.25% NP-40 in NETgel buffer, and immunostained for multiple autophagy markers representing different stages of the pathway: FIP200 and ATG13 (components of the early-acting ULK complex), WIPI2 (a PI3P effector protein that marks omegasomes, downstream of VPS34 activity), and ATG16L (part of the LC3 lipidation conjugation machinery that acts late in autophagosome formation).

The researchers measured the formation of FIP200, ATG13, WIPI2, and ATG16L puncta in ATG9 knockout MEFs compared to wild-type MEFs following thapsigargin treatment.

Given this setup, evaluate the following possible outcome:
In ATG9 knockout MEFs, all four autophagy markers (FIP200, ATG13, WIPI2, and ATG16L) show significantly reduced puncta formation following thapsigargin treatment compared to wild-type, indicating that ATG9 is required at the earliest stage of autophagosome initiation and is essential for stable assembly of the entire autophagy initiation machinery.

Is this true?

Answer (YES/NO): NO